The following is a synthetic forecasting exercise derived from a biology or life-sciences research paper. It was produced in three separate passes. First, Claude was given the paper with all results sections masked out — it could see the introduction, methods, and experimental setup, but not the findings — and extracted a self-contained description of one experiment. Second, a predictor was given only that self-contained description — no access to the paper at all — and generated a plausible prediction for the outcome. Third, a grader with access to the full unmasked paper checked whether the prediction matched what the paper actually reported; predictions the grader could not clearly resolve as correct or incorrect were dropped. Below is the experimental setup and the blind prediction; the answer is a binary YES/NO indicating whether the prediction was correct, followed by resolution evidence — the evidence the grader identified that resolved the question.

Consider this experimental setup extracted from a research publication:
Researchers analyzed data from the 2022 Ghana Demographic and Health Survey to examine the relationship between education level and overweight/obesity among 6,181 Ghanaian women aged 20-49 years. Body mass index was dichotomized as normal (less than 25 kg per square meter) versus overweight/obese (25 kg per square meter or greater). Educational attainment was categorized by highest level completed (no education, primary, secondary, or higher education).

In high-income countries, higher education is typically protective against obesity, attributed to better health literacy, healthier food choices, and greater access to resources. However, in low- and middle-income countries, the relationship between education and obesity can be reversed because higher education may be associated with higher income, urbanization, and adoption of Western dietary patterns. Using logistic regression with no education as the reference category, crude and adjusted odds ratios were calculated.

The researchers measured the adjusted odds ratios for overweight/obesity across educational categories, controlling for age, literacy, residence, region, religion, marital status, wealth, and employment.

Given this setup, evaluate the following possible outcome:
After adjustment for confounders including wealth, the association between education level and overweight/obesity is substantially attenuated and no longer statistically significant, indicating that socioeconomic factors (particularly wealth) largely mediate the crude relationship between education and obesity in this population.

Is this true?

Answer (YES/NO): NO